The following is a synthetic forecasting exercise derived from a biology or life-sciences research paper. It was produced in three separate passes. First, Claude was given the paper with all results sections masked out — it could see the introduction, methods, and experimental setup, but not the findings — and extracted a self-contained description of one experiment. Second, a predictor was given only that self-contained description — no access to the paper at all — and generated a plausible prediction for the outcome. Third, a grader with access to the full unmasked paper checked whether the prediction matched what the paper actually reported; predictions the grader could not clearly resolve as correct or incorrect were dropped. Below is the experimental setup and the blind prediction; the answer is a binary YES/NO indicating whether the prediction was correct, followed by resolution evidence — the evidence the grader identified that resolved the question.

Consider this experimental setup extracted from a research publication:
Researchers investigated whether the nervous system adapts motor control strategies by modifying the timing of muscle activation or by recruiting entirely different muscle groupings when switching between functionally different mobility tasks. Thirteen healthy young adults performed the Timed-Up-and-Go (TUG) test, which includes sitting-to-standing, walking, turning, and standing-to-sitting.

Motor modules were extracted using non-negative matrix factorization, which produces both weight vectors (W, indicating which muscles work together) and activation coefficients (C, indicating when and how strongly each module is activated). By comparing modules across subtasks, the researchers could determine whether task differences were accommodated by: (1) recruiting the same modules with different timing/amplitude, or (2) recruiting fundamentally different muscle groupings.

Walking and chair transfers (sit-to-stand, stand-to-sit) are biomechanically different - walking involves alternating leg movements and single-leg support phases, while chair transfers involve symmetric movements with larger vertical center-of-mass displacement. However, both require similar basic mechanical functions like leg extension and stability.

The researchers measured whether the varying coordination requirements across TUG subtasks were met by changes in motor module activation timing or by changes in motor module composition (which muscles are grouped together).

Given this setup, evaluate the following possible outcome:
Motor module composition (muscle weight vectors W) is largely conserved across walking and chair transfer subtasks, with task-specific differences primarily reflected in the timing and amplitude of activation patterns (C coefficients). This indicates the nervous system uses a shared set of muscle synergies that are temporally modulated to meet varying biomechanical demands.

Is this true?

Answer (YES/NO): YES